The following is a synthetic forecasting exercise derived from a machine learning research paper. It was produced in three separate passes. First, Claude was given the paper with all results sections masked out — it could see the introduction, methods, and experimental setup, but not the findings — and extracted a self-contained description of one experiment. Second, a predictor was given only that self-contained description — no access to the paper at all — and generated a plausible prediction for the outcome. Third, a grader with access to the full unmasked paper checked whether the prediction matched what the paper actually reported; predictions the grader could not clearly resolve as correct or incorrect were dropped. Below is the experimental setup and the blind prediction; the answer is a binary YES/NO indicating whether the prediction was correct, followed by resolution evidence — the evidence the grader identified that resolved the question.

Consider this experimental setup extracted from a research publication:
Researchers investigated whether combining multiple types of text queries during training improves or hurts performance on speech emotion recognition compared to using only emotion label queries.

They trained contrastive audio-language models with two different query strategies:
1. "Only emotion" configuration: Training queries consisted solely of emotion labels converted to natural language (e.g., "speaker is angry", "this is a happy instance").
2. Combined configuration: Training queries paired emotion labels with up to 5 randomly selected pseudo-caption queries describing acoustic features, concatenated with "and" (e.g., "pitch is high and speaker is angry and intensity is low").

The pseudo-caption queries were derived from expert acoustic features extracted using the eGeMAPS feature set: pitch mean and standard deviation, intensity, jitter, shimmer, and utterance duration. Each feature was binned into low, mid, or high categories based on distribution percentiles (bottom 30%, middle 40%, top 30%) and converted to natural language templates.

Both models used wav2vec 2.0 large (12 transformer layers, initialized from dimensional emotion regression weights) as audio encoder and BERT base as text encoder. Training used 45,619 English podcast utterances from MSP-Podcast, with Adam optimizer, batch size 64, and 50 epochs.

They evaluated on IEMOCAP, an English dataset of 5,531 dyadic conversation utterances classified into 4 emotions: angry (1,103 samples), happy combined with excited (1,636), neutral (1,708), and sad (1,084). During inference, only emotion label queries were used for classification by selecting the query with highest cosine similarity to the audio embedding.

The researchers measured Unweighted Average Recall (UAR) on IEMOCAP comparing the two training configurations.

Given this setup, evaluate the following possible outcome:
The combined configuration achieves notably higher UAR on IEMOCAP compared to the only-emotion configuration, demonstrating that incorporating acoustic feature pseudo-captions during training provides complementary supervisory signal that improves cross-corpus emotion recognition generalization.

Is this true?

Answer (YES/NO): NO